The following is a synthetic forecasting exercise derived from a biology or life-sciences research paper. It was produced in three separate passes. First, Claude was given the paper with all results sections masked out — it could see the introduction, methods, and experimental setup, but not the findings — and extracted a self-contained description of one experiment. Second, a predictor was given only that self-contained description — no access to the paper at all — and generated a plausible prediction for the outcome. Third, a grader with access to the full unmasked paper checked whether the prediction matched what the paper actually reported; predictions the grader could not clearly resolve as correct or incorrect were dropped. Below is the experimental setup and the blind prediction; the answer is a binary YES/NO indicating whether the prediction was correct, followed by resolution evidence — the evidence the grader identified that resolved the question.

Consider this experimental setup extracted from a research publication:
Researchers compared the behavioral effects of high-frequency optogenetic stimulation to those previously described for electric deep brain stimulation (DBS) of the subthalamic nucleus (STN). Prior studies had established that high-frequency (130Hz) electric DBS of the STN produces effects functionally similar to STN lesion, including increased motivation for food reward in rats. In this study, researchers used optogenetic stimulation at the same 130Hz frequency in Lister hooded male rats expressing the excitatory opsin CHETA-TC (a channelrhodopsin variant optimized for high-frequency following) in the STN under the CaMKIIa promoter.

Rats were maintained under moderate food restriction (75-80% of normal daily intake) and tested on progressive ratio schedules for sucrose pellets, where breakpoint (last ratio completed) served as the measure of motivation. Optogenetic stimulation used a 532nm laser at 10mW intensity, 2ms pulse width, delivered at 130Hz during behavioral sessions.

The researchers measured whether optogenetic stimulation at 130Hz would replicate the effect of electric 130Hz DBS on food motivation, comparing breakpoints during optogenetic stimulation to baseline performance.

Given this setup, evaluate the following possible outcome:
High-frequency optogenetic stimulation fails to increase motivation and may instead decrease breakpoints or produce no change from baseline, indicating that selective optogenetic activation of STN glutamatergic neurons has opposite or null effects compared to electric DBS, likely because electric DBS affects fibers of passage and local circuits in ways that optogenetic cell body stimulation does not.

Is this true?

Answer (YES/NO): YES